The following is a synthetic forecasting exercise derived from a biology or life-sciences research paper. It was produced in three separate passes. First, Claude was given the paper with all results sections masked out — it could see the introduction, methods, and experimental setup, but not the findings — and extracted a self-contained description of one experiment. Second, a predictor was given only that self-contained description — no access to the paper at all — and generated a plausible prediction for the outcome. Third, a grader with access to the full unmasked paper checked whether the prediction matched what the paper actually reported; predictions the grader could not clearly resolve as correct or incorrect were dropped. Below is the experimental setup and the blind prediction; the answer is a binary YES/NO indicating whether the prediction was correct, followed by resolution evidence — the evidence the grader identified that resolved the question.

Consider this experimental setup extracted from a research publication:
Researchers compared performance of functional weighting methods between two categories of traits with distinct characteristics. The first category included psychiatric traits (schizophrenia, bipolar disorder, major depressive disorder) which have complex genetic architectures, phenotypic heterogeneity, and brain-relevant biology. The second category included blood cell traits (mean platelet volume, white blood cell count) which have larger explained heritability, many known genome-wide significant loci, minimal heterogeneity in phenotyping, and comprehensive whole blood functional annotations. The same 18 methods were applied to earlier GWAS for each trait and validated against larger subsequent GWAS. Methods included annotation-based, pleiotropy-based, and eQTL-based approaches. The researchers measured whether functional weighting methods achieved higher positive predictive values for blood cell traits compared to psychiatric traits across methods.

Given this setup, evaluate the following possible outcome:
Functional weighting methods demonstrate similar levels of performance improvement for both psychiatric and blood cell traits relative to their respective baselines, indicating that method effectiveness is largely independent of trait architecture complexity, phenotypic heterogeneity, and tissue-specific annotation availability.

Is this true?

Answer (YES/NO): NO